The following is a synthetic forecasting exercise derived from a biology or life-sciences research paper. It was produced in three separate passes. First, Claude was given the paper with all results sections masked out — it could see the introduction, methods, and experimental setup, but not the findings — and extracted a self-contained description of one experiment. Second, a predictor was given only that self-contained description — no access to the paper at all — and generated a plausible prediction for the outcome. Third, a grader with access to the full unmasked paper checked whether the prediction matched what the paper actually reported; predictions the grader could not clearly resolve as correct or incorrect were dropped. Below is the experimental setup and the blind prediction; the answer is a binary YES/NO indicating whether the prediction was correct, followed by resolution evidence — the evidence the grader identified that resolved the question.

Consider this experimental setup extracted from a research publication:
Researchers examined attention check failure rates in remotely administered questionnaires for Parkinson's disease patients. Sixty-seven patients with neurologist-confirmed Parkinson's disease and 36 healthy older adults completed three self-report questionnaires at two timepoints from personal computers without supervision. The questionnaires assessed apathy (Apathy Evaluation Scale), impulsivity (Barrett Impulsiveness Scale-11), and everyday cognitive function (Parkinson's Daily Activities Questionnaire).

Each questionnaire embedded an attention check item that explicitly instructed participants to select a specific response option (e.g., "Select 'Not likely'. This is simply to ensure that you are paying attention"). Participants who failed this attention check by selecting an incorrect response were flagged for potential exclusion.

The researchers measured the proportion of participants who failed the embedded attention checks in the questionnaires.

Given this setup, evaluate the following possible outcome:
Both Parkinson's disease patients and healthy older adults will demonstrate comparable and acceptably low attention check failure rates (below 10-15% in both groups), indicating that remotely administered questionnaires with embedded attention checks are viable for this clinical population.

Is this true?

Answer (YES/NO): NO